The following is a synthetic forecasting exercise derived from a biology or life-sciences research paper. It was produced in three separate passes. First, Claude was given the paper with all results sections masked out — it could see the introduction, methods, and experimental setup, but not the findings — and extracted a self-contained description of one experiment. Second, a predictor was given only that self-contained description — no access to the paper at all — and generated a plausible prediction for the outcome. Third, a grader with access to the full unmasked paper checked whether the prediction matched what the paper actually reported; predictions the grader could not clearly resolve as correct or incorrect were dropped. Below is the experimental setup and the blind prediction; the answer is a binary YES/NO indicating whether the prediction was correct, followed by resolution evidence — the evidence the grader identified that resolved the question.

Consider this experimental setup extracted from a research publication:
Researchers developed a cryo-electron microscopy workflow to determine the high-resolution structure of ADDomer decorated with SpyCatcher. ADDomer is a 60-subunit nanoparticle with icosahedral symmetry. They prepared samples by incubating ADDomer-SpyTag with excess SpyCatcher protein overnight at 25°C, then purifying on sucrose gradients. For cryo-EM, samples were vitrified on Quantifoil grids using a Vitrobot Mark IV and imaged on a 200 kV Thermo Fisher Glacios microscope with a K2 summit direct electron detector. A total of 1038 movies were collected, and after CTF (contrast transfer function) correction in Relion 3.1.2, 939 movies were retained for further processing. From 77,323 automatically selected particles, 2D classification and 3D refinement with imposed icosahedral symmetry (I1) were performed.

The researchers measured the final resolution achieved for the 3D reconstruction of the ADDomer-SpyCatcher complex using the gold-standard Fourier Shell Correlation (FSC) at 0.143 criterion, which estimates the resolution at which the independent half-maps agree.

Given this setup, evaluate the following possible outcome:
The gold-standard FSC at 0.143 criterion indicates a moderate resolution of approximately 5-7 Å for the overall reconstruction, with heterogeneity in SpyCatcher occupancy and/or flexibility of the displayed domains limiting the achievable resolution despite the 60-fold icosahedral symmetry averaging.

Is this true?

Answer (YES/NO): NO